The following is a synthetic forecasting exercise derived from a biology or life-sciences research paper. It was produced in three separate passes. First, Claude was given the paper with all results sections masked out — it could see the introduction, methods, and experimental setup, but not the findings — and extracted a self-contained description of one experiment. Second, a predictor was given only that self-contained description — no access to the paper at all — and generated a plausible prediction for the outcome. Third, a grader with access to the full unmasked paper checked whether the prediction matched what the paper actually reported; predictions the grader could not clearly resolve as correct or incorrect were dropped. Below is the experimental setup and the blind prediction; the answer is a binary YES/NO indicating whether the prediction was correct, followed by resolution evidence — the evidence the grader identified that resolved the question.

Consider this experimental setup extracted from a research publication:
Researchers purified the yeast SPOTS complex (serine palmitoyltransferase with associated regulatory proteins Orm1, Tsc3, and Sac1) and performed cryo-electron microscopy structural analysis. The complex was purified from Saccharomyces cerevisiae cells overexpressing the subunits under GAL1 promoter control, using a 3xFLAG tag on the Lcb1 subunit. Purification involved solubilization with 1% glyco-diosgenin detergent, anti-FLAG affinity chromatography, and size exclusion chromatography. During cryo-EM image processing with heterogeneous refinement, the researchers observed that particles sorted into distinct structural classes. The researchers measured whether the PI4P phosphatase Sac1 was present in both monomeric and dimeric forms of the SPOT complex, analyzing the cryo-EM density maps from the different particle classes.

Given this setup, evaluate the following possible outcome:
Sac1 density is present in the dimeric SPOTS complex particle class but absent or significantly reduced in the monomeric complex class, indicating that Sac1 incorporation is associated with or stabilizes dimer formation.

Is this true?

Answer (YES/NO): NO